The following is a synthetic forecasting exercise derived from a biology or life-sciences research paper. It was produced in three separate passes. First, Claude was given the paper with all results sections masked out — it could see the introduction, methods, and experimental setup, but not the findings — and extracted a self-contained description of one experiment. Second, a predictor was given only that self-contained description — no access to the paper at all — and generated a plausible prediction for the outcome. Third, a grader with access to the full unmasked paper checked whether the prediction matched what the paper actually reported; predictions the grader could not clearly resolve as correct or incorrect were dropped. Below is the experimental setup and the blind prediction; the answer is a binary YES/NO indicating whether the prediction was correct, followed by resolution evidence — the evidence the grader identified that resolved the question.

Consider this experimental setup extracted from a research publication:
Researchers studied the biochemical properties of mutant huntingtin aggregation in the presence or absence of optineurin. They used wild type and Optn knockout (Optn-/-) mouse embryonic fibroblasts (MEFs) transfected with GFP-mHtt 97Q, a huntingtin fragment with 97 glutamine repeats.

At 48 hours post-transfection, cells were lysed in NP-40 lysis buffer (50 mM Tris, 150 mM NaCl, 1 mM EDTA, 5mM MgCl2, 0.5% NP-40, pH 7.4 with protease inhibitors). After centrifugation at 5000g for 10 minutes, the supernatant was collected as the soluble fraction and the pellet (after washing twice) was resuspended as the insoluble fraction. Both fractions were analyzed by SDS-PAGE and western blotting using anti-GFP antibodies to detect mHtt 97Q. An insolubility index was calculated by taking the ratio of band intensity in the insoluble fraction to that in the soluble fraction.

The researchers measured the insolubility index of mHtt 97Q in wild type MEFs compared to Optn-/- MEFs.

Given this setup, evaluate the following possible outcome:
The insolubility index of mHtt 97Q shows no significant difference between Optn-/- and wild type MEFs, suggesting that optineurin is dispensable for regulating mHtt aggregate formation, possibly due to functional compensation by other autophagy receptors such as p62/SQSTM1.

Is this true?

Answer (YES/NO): NO